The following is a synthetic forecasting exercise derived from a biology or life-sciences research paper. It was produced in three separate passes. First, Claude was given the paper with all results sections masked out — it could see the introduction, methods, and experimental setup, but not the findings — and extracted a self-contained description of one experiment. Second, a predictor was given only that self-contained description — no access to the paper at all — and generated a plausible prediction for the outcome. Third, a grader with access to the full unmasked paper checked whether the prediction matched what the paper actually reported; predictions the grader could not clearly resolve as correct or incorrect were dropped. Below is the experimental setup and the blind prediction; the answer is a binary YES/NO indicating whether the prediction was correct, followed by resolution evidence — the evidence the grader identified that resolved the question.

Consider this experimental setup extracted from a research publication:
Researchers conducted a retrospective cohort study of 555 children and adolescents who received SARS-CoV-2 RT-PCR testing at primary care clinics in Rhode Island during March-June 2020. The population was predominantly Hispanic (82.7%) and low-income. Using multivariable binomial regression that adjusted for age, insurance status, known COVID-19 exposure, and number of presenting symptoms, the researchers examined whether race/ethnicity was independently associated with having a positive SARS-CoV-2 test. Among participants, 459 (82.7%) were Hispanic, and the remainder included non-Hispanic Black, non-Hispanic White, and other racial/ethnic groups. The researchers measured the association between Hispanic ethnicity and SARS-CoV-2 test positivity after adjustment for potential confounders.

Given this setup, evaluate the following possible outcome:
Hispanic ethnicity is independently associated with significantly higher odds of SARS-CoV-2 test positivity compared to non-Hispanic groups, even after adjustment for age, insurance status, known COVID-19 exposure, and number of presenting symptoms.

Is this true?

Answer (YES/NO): YES